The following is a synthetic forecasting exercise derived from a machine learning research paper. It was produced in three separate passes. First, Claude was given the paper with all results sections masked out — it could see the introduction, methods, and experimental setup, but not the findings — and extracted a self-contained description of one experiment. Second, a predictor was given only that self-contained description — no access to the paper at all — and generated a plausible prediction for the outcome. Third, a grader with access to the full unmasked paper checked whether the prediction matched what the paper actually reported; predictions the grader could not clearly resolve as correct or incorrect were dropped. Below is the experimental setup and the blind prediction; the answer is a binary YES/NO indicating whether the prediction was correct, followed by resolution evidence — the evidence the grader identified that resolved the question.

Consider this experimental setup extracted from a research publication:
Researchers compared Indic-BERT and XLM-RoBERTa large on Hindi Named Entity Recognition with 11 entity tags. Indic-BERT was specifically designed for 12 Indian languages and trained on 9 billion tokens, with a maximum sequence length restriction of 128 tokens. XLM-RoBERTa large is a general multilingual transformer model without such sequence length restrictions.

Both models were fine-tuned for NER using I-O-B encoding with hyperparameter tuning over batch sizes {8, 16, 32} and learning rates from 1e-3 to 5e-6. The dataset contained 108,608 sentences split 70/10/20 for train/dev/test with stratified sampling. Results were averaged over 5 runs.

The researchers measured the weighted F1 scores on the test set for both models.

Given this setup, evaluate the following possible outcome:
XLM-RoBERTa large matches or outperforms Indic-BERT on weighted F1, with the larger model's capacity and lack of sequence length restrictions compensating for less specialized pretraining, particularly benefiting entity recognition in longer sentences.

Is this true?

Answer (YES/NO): YES